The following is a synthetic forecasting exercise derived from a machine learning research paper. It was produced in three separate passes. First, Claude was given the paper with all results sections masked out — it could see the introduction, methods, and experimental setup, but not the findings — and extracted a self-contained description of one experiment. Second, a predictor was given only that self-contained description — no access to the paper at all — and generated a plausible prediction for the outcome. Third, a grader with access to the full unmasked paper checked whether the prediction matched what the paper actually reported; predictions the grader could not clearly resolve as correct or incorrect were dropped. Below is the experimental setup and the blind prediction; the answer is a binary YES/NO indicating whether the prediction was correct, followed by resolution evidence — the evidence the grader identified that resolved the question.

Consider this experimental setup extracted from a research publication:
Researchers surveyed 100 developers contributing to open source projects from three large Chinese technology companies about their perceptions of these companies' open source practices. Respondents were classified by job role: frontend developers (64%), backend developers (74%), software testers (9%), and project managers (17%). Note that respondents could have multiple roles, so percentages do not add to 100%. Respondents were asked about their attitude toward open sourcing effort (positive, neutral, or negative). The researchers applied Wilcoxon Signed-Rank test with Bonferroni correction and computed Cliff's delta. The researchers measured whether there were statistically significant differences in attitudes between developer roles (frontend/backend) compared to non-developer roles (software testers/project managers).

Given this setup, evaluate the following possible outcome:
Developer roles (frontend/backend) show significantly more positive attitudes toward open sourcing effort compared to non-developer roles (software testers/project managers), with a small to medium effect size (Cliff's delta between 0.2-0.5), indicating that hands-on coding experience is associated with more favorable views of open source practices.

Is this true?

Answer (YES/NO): NO